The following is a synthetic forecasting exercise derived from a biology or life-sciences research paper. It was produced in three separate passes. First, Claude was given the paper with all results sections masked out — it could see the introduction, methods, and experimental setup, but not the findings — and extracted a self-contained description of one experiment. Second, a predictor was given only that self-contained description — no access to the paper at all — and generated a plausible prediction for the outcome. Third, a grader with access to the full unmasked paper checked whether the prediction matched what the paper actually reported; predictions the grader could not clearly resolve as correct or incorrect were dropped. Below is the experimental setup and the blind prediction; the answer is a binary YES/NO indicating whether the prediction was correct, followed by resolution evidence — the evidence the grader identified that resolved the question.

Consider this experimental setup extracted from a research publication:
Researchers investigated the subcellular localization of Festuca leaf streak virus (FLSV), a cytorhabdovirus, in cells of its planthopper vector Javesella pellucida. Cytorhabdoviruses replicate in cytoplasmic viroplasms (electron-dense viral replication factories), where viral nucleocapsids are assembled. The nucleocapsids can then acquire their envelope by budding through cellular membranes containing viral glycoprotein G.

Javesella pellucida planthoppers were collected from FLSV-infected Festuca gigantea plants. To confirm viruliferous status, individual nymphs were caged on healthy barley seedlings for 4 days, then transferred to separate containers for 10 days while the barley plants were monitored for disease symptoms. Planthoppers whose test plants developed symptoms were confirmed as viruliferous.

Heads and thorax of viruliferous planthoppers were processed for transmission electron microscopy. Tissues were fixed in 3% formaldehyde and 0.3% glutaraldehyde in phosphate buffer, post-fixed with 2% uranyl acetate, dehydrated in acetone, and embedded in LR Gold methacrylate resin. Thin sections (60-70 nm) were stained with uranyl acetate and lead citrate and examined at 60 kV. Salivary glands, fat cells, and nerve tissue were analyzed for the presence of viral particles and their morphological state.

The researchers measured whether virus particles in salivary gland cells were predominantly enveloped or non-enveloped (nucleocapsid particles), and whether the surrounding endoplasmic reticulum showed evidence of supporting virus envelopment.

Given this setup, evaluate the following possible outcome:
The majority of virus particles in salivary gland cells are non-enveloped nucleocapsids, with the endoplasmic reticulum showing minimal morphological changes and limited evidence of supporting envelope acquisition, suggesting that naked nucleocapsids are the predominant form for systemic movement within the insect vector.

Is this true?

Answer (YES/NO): NO